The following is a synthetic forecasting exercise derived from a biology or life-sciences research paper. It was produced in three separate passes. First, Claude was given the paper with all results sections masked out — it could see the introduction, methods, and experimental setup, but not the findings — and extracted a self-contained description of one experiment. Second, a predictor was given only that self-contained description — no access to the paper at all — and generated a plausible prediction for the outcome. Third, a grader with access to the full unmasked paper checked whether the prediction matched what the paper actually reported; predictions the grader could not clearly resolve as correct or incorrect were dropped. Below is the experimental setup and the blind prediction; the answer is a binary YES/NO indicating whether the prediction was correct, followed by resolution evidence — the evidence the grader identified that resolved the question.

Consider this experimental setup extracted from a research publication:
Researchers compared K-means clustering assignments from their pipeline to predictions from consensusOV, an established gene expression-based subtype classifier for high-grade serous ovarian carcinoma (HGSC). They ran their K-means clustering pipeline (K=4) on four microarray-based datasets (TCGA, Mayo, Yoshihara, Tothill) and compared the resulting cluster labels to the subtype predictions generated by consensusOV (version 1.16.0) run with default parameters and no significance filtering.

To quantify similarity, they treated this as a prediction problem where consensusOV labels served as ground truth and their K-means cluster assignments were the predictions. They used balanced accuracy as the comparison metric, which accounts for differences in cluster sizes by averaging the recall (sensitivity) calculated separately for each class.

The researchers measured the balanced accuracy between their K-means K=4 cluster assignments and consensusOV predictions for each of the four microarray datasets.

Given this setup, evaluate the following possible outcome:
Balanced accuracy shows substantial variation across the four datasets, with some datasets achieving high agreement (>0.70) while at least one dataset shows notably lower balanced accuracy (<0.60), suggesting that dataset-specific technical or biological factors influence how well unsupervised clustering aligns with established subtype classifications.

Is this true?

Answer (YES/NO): NO